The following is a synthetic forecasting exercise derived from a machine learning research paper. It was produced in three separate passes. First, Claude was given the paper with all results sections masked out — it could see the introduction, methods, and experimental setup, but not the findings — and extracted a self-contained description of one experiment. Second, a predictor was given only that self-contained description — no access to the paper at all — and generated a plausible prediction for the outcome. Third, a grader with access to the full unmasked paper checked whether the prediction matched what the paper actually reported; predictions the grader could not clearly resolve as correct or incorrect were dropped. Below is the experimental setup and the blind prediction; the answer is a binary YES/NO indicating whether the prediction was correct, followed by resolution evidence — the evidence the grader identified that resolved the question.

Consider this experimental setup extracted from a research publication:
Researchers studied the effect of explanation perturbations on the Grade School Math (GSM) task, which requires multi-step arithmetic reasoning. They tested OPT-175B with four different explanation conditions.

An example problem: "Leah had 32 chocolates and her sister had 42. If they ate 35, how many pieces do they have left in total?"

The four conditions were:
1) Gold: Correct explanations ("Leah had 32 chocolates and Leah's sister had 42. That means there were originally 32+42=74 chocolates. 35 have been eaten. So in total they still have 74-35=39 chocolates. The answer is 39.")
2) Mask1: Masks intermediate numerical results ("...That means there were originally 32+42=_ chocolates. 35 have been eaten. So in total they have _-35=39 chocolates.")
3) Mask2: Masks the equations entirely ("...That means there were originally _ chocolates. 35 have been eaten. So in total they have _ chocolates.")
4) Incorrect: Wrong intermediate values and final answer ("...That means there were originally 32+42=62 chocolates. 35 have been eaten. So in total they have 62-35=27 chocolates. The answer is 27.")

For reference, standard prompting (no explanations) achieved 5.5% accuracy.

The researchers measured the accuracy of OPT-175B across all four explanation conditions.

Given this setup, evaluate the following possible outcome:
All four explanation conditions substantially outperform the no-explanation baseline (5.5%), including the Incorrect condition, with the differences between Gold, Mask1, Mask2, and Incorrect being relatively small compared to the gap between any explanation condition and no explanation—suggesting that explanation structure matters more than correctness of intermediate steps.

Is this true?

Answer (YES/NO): NO